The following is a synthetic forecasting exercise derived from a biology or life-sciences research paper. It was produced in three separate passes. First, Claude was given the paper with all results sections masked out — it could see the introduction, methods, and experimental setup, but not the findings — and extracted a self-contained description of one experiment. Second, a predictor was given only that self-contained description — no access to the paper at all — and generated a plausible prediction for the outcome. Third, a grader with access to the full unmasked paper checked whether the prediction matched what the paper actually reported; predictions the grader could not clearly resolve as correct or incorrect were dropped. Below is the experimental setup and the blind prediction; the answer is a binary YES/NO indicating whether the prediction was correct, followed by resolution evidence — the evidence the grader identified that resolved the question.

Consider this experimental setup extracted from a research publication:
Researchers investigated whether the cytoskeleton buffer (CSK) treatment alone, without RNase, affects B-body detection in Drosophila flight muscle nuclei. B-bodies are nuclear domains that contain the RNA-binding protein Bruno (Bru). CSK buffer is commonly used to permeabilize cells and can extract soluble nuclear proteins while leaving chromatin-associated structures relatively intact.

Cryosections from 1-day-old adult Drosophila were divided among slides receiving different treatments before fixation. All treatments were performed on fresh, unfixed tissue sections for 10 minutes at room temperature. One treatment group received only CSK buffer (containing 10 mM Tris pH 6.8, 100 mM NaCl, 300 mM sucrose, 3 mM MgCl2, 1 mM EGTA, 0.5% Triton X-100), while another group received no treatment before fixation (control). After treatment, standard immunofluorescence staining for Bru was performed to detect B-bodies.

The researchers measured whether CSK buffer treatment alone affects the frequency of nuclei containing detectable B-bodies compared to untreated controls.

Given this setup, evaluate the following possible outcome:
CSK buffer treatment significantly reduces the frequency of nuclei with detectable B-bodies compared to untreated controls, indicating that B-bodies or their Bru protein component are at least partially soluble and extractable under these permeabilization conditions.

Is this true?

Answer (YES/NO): NO